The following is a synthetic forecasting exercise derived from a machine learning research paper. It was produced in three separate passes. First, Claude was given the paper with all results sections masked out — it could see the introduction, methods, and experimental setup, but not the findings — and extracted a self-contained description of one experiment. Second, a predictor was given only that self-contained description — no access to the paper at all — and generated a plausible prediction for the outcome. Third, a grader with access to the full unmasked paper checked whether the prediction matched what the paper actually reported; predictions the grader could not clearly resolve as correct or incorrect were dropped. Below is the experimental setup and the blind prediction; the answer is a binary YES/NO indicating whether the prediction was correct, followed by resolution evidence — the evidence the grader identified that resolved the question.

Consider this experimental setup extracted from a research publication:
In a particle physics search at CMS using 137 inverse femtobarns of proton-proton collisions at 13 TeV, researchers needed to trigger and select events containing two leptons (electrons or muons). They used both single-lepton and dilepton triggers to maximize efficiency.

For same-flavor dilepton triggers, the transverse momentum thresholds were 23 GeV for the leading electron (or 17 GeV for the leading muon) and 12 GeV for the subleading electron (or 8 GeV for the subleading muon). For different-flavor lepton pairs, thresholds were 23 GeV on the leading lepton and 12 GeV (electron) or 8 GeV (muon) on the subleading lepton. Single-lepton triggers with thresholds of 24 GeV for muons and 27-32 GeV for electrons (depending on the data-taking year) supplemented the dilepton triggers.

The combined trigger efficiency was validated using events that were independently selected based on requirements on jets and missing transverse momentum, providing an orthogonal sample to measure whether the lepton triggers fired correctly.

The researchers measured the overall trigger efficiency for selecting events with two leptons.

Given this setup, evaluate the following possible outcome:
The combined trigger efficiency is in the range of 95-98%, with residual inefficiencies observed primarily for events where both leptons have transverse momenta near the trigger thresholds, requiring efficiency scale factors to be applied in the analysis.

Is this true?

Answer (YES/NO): NO